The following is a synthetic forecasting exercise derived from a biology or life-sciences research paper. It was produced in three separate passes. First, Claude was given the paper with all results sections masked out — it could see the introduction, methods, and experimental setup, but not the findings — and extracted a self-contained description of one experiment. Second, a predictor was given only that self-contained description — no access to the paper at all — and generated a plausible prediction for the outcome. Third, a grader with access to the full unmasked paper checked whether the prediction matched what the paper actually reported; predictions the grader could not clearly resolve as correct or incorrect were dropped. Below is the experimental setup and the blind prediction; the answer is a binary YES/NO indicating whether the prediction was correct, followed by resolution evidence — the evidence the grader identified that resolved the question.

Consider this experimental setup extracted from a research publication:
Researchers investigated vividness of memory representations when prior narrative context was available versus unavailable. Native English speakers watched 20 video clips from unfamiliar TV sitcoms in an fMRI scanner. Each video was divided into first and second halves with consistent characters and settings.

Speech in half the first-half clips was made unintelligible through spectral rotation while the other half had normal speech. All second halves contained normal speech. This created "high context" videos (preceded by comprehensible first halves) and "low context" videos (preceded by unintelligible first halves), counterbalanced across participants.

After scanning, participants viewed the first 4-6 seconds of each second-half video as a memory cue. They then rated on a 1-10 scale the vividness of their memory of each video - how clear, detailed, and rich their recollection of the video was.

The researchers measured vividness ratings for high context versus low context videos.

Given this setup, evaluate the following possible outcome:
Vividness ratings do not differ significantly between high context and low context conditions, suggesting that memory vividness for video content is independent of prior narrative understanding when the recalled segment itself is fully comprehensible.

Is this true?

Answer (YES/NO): NO